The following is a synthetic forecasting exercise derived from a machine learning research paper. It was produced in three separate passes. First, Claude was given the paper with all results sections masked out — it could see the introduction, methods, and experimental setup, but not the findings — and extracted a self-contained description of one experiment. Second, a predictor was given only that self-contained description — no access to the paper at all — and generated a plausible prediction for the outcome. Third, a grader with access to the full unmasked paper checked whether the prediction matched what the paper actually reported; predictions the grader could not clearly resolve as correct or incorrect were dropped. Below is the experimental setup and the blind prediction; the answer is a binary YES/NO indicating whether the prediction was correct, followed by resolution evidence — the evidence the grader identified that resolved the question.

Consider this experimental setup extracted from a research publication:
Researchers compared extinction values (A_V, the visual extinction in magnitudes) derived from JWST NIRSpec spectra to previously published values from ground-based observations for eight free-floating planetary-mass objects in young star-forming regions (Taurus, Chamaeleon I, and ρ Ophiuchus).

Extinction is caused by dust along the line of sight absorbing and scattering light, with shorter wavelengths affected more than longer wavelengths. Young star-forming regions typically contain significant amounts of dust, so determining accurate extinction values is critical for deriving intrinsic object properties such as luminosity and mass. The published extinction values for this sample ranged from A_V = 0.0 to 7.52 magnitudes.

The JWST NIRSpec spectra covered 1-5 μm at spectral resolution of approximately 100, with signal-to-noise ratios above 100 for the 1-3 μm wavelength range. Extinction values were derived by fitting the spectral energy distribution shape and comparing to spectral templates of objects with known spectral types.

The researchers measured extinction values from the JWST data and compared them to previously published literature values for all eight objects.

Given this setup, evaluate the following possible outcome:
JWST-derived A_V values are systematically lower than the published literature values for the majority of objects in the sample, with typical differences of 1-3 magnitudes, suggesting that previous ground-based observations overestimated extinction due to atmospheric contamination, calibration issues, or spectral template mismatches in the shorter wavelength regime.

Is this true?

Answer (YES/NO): NO